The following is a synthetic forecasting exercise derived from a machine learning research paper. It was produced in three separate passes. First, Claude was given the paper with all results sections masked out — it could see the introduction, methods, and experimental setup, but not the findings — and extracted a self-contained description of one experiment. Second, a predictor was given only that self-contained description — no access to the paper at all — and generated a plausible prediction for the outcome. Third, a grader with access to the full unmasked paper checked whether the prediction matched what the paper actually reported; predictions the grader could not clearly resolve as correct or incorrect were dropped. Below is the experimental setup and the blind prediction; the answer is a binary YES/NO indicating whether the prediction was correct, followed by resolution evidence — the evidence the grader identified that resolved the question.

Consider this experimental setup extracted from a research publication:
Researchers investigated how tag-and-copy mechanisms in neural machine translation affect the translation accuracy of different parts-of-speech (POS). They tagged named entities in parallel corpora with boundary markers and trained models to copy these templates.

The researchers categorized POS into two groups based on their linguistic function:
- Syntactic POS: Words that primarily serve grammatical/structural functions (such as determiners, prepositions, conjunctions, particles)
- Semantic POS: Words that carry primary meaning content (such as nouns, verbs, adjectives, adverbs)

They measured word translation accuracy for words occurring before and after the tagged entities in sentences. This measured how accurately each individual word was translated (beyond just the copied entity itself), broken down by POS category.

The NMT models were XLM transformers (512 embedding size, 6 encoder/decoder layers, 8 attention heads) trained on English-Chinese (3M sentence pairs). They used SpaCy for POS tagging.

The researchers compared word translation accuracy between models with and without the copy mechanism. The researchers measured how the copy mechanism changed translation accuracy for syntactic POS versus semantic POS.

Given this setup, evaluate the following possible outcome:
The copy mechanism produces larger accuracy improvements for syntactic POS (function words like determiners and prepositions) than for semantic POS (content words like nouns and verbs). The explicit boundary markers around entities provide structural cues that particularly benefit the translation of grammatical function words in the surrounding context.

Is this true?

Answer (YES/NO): NO